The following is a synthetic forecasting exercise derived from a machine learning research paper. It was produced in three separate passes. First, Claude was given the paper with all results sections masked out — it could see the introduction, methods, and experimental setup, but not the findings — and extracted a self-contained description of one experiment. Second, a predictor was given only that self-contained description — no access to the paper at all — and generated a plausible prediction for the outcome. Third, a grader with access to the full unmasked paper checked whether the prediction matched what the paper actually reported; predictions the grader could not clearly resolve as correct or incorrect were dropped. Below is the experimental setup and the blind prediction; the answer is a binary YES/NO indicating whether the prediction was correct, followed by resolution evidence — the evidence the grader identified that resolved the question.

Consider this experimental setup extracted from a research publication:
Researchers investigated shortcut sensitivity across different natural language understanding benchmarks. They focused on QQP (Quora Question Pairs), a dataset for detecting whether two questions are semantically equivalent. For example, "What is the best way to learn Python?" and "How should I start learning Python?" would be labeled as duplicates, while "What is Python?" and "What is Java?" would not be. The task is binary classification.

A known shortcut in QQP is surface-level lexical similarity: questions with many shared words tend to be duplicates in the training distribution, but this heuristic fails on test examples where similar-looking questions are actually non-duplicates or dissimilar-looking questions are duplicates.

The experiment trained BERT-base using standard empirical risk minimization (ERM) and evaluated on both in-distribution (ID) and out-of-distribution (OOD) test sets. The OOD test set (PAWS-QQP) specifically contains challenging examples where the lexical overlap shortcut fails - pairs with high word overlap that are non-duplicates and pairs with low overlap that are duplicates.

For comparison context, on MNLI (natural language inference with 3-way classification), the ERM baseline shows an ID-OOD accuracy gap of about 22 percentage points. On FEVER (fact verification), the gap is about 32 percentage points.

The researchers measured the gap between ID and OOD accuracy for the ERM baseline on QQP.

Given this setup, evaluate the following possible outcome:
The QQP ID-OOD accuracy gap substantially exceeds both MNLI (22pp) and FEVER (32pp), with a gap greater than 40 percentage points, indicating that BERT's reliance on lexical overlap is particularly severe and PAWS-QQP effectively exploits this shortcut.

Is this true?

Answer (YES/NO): YES